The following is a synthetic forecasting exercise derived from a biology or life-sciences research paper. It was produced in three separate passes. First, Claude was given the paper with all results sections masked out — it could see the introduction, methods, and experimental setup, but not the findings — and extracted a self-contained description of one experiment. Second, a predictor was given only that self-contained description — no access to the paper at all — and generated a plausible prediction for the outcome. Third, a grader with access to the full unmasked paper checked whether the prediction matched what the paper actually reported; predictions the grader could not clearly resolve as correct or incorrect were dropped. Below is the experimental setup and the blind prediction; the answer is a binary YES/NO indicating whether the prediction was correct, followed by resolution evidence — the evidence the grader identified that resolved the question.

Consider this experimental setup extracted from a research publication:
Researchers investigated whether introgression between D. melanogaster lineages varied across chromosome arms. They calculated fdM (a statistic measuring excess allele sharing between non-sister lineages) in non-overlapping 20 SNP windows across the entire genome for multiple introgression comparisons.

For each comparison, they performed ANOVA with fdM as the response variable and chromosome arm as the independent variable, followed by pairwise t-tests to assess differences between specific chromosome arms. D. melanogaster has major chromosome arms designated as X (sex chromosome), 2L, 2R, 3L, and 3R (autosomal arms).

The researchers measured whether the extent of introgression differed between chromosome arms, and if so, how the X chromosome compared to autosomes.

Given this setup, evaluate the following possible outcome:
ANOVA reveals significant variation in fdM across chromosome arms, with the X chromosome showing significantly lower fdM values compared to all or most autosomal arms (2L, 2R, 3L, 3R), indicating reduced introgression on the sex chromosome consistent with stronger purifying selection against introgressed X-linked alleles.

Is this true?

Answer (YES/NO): NO